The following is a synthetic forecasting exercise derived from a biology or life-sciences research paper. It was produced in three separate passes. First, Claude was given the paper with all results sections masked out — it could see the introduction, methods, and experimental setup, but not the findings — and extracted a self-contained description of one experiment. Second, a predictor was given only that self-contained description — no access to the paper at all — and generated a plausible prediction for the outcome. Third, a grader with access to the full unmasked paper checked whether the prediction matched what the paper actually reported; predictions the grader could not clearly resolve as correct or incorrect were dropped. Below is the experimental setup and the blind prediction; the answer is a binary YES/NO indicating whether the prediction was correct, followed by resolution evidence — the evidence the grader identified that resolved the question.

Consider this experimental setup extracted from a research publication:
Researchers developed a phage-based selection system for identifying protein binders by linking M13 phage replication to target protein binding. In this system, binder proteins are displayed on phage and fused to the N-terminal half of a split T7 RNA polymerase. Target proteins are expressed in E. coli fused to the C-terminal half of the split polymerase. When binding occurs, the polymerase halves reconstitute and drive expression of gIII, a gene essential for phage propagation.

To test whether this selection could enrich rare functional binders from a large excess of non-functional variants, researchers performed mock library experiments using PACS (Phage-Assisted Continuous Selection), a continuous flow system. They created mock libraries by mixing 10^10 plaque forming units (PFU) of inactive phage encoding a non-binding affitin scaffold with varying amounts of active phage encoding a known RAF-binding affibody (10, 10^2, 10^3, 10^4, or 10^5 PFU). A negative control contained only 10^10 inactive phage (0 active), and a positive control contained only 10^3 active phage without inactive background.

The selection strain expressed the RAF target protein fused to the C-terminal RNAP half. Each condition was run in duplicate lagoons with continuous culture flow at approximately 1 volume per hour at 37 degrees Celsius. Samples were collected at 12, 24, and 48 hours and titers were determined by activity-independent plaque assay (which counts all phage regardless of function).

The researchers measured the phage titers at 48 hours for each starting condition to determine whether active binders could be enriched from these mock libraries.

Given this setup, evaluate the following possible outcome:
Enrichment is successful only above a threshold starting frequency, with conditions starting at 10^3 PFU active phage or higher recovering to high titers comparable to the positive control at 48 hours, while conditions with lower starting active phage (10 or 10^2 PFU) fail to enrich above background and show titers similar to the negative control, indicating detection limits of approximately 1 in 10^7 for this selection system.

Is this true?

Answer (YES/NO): NO